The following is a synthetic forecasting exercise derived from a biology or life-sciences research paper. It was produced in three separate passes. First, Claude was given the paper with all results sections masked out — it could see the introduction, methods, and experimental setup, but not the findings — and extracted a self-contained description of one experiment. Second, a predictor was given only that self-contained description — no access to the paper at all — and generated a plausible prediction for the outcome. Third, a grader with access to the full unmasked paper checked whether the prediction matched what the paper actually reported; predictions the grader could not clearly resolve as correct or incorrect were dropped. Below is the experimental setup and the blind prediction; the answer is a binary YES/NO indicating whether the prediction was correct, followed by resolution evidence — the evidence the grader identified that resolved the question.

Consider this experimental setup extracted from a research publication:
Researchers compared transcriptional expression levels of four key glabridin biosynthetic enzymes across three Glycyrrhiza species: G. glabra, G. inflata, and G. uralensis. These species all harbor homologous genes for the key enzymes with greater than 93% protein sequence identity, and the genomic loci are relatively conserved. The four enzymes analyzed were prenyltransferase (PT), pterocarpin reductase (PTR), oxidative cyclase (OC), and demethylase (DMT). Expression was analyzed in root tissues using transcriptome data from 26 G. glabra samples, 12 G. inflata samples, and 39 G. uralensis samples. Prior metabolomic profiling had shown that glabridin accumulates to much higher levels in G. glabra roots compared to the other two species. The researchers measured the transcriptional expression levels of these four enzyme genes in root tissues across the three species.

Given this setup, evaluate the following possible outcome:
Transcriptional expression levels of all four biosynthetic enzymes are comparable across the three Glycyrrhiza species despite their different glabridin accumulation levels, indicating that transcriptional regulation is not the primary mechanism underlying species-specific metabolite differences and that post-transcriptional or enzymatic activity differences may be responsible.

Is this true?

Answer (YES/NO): NO